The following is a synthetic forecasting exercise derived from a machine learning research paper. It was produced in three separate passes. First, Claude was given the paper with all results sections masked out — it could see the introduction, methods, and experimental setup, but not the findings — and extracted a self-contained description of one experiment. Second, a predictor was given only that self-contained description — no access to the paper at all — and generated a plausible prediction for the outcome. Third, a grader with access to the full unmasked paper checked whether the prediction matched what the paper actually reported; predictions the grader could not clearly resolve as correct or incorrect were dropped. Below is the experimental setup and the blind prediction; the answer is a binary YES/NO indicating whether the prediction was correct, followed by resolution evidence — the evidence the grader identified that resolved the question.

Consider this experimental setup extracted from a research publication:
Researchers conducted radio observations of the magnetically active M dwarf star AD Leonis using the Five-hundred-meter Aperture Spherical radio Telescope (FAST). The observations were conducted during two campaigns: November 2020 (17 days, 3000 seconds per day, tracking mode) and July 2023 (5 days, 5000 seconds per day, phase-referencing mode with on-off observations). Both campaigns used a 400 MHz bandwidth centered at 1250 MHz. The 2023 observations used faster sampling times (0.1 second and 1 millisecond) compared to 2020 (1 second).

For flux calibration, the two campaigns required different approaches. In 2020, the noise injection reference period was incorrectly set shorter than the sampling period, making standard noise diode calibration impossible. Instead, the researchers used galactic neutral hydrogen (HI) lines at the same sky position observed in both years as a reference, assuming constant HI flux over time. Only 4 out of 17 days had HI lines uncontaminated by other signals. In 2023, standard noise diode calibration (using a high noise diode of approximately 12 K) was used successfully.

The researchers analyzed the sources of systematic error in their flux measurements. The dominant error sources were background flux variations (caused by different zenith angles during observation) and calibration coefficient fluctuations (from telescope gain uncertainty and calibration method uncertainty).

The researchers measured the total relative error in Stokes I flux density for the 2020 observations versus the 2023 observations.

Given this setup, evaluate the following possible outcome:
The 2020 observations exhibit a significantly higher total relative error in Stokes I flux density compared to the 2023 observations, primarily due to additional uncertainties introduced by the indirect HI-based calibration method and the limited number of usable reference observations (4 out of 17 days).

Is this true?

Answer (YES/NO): NO